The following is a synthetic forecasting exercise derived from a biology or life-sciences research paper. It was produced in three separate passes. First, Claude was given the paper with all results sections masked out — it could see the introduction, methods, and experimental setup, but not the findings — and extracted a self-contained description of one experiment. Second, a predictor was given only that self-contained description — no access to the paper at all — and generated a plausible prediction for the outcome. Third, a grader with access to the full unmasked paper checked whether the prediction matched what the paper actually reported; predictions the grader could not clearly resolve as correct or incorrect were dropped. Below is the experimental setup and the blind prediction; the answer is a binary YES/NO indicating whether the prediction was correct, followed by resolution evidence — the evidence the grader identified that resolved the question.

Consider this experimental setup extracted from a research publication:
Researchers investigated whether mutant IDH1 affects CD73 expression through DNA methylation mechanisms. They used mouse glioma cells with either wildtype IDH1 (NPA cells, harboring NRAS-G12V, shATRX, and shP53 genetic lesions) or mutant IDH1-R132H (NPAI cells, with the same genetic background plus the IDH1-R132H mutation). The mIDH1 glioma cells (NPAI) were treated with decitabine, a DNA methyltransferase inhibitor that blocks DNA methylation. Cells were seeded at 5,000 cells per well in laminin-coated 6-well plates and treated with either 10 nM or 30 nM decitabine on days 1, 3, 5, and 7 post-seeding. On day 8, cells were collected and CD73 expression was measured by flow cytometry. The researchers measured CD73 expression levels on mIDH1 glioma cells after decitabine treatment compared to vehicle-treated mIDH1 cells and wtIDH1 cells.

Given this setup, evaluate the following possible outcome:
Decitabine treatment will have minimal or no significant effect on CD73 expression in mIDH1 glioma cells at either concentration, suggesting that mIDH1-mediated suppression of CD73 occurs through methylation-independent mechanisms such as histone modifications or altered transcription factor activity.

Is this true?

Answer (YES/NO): NO